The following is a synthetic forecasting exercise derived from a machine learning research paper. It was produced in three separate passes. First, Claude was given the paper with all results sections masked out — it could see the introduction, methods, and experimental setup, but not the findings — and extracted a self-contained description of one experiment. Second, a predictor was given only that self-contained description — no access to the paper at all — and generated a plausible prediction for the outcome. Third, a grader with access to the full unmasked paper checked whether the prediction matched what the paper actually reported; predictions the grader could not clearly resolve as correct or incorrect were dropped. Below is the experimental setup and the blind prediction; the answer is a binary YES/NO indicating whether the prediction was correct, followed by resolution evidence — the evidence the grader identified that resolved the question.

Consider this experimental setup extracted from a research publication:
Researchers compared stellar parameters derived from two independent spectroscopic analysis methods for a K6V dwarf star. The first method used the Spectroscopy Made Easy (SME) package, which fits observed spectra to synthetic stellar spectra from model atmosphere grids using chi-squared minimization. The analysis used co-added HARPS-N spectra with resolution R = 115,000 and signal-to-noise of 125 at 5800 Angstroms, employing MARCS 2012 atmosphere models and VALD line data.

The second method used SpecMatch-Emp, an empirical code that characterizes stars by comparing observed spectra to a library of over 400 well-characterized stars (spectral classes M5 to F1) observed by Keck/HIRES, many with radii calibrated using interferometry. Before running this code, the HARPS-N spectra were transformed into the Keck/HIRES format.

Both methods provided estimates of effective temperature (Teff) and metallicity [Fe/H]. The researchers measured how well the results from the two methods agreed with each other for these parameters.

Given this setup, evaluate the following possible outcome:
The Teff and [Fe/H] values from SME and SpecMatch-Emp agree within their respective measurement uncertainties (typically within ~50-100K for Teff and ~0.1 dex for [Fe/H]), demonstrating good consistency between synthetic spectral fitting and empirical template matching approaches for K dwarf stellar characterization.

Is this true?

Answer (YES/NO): YES